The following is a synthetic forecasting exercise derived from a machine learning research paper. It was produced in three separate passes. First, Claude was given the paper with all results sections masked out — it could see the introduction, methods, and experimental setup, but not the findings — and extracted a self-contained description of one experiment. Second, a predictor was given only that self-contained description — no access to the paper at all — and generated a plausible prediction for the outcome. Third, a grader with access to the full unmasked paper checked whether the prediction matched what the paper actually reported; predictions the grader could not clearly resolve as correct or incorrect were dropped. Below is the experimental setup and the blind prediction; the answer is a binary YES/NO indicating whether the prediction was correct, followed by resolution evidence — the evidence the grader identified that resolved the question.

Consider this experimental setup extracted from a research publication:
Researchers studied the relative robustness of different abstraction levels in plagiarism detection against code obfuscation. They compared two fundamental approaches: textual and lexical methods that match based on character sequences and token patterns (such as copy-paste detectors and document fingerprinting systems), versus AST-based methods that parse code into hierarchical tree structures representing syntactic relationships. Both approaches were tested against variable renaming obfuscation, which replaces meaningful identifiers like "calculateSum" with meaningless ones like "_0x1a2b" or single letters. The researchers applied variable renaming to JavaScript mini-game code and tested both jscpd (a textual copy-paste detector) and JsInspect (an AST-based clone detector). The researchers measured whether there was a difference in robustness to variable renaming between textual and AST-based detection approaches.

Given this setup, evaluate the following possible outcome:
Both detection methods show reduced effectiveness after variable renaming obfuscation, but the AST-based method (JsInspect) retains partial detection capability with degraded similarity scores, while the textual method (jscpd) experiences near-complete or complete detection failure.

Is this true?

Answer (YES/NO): YES